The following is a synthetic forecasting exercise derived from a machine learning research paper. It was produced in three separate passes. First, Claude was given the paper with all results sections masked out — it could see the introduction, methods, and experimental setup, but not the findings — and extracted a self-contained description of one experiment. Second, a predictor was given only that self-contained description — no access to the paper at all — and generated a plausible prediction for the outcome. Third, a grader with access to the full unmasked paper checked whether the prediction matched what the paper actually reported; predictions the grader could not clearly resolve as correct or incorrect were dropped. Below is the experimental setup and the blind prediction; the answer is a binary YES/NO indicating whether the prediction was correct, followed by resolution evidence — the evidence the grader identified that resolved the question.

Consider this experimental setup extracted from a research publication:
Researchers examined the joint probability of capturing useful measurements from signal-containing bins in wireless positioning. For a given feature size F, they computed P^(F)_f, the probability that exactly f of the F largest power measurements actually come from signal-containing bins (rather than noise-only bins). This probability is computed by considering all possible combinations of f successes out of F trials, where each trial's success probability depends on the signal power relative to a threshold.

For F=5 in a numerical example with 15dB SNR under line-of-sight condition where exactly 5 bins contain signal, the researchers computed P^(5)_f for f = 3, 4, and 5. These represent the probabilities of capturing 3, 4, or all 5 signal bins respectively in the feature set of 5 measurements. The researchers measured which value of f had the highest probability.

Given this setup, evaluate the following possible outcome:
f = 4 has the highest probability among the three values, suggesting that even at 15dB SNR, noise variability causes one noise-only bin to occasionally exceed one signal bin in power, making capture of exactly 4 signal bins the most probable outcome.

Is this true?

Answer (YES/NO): YES